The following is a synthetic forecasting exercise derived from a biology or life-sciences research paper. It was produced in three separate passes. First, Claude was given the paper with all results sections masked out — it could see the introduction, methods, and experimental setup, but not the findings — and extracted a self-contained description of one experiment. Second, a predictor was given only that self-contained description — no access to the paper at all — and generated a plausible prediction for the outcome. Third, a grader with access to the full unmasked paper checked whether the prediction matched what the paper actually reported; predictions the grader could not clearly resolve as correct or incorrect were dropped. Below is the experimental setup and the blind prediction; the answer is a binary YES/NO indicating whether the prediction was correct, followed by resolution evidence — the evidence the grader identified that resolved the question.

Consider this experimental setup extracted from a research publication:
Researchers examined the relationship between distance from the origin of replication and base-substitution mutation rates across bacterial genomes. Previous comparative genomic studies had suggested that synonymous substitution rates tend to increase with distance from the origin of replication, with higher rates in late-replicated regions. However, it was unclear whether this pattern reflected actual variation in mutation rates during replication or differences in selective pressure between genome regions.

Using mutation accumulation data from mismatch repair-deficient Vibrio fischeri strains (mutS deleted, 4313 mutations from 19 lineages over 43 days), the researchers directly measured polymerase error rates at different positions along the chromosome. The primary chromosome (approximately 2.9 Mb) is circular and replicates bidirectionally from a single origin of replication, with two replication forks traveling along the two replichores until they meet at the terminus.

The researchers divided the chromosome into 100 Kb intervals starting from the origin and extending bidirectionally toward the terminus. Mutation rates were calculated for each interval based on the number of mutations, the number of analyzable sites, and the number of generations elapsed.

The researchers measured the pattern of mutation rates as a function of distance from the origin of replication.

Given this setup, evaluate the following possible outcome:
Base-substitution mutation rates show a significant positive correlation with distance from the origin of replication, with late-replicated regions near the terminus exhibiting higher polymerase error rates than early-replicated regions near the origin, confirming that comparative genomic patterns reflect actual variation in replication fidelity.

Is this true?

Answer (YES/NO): NO